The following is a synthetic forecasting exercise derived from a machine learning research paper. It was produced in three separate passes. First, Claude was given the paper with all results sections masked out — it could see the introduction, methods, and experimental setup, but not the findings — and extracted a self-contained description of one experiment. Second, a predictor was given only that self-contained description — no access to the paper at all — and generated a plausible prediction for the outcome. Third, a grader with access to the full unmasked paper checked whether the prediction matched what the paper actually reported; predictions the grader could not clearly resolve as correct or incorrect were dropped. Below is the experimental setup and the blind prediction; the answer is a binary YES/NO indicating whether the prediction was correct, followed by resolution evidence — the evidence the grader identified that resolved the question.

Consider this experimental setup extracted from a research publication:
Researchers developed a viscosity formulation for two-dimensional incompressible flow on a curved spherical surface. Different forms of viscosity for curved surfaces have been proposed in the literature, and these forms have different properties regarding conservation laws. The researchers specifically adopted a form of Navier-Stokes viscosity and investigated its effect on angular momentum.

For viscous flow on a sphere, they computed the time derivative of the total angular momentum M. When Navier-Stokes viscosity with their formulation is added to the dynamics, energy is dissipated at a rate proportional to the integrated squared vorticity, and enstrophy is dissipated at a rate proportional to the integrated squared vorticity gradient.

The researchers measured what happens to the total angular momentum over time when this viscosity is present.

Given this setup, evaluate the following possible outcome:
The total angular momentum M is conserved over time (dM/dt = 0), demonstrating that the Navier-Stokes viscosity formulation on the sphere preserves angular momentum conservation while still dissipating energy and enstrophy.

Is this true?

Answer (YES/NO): YES